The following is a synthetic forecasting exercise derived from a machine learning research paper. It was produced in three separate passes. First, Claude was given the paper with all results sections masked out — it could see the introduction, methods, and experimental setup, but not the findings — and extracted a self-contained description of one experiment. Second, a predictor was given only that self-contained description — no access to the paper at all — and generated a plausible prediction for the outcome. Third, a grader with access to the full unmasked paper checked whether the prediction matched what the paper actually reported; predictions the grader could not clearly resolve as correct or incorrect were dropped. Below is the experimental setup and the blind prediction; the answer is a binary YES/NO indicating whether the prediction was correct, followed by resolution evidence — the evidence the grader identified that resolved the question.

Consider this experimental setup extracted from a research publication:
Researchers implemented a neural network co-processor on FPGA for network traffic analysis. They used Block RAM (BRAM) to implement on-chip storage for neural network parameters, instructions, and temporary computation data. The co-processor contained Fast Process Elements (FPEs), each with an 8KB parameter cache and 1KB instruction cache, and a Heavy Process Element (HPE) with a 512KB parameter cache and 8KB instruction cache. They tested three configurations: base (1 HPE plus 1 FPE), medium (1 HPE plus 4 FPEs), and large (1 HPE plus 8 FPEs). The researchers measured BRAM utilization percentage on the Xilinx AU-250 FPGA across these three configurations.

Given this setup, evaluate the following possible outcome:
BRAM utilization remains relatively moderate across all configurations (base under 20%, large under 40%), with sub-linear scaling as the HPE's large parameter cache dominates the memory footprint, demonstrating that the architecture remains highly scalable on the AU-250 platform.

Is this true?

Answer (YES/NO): NO